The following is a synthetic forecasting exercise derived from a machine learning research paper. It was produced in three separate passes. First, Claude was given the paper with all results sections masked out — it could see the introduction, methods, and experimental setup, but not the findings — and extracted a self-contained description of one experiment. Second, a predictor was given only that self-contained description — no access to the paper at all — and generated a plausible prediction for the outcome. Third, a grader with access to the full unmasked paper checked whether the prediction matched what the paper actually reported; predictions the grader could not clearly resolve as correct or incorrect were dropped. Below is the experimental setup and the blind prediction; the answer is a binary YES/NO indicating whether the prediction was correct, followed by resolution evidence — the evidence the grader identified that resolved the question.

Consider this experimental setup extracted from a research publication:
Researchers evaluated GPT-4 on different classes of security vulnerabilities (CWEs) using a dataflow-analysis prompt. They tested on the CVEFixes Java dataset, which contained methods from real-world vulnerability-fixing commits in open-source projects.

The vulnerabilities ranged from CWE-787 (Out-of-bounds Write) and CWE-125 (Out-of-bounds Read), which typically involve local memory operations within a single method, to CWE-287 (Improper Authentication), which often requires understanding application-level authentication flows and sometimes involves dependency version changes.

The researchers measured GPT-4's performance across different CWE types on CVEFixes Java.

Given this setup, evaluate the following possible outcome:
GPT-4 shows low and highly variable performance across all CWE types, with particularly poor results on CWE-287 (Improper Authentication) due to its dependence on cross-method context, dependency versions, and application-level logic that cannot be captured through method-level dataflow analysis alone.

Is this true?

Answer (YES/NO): NO